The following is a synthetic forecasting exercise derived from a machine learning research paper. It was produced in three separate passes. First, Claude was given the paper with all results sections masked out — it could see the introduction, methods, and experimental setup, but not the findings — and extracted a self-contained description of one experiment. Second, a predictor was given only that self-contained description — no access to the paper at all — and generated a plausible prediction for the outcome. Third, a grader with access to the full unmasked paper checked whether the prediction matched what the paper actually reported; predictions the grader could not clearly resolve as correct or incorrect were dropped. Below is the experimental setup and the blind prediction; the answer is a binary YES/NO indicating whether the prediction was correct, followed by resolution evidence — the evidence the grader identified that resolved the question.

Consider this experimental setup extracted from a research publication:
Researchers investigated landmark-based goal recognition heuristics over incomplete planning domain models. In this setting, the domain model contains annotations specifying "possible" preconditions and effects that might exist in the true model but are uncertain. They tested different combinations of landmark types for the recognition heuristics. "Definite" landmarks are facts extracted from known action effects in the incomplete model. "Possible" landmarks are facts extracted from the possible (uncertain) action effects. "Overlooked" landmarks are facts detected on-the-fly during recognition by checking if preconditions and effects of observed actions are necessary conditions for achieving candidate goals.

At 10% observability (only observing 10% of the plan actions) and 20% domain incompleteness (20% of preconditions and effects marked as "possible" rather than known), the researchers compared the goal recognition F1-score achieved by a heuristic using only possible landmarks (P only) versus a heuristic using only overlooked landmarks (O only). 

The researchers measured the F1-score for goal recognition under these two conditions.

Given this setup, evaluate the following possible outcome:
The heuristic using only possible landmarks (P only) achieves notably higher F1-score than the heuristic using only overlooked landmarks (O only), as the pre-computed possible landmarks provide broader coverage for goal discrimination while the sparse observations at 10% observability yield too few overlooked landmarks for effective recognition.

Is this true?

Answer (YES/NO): NO